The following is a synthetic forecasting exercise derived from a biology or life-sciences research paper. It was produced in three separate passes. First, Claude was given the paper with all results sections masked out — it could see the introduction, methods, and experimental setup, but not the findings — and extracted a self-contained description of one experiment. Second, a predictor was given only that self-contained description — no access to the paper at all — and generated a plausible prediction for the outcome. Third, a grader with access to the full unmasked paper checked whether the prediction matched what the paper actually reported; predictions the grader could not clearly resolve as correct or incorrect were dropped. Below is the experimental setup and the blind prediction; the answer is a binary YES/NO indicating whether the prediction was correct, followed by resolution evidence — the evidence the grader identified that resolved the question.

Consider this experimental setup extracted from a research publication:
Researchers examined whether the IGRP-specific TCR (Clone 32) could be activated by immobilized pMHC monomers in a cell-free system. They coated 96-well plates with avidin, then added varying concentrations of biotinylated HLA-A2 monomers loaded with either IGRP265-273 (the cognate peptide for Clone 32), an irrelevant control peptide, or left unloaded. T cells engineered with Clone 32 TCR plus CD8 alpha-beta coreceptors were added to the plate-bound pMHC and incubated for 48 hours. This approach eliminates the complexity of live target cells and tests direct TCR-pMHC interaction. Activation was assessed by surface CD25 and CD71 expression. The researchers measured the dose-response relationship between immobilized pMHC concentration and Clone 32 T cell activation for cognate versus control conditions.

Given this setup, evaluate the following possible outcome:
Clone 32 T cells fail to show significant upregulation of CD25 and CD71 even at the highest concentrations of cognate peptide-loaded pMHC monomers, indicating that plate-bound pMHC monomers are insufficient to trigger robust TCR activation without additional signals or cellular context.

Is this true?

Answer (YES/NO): NO